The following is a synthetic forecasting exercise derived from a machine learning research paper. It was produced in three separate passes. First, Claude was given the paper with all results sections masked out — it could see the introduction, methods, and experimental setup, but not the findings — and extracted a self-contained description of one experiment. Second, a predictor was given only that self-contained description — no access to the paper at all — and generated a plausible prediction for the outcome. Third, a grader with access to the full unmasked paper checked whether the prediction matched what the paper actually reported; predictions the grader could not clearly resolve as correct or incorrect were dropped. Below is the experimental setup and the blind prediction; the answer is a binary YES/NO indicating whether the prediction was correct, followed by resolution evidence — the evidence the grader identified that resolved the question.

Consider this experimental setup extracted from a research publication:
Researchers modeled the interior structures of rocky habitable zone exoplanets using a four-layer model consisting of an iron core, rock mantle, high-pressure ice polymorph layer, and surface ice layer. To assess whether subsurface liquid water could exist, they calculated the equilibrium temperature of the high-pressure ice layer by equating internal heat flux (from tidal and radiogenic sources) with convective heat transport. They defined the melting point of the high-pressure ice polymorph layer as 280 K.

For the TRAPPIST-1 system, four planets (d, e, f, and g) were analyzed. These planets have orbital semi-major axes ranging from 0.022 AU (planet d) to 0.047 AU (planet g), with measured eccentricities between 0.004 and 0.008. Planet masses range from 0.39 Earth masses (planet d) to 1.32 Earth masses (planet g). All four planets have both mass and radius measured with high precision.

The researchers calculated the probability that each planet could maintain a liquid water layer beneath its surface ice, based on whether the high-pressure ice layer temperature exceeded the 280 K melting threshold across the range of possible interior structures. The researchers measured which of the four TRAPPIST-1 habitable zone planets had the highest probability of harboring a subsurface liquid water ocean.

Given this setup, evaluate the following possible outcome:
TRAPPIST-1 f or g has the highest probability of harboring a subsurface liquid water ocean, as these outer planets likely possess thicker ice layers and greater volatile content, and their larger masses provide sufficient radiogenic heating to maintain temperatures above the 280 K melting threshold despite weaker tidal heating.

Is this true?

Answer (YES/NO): NO